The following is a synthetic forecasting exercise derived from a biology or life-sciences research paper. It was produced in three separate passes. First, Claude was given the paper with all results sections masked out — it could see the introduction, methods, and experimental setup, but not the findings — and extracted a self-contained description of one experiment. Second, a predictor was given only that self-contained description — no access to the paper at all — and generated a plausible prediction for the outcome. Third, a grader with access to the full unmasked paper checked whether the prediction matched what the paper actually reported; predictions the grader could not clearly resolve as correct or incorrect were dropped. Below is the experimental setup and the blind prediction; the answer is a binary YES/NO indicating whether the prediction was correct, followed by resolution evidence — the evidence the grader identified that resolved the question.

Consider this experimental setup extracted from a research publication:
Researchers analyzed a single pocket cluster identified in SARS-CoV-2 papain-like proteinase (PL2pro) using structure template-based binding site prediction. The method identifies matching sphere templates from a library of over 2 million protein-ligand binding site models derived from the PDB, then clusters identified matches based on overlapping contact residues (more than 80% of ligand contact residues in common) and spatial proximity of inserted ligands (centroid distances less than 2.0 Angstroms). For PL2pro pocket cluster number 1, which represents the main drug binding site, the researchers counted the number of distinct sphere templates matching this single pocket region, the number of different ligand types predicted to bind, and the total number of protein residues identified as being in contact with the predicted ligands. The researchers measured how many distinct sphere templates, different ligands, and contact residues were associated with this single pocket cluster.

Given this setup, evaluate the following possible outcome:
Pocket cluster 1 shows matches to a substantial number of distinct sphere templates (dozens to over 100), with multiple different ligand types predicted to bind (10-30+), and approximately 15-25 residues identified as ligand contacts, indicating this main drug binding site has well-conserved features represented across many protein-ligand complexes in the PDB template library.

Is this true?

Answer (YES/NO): YES